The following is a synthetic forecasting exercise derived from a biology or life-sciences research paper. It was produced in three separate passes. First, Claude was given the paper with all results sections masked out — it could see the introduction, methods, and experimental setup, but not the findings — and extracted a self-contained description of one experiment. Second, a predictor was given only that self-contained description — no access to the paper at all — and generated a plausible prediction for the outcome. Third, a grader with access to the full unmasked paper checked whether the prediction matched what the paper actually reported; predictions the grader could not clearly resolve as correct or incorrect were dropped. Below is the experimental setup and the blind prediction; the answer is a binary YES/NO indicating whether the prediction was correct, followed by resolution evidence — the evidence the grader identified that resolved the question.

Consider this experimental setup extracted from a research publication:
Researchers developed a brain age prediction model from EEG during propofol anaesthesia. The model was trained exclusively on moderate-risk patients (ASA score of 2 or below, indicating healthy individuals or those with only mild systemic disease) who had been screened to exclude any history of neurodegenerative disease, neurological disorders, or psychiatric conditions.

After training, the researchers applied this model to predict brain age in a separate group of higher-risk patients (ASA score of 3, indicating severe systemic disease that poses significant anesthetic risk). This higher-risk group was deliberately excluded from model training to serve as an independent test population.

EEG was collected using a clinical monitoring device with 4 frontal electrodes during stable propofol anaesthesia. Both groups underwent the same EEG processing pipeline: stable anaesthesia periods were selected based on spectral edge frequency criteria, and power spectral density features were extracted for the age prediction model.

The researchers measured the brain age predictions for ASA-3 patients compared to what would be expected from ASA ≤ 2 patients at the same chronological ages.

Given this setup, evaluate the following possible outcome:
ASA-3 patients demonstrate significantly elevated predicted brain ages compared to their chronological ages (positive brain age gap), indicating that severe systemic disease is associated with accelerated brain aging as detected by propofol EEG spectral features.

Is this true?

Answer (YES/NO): NO